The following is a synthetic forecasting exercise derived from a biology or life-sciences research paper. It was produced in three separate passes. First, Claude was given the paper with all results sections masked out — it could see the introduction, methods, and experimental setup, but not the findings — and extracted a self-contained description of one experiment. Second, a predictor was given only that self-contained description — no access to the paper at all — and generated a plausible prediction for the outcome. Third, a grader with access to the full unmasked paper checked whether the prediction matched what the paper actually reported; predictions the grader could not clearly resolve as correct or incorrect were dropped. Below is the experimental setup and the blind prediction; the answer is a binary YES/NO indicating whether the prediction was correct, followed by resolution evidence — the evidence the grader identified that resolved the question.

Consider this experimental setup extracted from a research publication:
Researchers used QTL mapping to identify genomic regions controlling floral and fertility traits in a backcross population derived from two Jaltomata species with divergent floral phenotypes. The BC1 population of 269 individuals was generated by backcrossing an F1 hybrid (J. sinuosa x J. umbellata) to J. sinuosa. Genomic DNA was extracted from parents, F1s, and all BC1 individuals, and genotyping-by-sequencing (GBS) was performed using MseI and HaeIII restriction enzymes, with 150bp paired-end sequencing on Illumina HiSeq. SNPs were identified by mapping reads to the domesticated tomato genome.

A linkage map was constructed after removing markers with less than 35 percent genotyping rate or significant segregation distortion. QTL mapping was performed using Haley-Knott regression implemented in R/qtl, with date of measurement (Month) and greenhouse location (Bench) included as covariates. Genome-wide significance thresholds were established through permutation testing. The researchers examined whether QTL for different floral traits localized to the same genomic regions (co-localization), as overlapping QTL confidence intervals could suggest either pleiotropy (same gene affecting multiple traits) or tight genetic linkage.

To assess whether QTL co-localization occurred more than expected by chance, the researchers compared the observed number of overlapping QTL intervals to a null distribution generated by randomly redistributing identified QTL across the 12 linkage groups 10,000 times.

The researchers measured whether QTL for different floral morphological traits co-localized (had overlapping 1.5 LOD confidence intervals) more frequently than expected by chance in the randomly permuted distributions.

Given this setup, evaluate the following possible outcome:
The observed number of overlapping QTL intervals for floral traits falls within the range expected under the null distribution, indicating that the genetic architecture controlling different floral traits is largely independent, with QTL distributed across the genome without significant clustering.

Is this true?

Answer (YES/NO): NO